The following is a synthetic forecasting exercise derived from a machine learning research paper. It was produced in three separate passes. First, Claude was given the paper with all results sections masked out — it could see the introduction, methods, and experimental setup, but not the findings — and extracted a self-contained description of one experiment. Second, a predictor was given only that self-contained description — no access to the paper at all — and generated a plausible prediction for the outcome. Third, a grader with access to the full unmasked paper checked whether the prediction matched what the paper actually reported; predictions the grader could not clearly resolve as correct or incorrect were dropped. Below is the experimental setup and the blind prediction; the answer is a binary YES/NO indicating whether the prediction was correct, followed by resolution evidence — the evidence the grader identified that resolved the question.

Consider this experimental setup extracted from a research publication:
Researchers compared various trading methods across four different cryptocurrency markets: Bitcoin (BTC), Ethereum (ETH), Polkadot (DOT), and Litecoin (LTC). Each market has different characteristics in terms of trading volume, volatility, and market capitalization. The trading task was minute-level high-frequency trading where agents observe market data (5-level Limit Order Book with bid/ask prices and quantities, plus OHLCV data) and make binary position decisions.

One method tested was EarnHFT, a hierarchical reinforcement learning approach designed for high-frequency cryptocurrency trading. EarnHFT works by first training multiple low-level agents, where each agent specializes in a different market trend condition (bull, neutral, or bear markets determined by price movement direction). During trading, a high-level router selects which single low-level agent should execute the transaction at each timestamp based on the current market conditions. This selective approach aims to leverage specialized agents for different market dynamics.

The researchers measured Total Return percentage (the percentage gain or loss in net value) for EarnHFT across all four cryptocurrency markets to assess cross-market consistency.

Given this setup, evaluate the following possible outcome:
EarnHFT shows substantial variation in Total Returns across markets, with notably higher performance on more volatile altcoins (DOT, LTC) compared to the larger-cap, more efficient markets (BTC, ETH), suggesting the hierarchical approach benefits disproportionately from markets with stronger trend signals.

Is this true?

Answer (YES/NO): NO